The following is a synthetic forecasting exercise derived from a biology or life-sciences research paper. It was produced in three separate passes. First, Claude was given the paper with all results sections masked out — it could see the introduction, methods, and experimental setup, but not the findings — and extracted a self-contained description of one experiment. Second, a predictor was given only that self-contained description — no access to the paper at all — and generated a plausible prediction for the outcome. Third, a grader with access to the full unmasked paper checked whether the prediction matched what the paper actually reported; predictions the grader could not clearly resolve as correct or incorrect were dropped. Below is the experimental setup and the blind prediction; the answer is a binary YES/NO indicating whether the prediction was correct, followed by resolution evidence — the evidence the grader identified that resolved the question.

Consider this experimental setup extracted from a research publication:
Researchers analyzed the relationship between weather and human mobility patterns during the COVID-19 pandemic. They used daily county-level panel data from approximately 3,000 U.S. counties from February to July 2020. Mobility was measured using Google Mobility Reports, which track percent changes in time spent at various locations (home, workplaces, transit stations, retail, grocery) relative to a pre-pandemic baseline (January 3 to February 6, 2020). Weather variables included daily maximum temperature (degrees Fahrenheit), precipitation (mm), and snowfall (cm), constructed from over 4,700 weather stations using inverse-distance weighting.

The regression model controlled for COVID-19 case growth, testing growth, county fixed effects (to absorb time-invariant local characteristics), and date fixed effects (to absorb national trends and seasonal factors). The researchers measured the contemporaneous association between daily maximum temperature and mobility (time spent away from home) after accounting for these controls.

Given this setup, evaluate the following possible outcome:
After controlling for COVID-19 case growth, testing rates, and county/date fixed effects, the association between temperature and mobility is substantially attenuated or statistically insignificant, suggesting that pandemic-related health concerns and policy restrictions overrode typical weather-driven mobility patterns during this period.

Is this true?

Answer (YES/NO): NO